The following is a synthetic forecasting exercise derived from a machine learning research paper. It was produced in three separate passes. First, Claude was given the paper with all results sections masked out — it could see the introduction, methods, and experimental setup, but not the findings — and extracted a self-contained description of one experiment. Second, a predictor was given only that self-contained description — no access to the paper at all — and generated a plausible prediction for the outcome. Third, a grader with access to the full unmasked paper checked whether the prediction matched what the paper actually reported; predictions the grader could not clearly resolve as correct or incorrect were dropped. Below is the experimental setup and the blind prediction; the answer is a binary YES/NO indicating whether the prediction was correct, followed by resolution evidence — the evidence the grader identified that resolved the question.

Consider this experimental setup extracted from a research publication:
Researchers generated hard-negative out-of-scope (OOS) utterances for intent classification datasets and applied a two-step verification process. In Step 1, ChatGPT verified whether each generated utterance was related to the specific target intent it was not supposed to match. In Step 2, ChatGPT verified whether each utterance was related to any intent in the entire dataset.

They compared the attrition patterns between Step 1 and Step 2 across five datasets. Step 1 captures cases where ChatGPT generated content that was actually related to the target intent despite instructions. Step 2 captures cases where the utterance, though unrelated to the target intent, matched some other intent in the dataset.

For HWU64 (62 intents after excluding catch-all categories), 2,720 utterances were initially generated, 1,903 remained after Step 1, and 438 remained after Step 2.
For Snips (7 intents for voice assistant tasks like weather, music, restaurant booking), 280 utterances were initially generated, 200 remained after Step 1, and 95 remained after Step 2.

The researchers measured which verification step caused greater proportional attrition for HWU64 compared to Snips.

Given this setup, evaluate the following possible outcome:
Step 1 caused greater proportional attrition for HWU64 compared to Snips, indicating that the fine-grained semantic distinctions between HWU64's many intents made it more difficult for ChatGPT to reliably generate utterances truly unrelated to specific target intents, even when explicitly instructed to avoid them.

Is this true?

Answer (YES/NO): NO